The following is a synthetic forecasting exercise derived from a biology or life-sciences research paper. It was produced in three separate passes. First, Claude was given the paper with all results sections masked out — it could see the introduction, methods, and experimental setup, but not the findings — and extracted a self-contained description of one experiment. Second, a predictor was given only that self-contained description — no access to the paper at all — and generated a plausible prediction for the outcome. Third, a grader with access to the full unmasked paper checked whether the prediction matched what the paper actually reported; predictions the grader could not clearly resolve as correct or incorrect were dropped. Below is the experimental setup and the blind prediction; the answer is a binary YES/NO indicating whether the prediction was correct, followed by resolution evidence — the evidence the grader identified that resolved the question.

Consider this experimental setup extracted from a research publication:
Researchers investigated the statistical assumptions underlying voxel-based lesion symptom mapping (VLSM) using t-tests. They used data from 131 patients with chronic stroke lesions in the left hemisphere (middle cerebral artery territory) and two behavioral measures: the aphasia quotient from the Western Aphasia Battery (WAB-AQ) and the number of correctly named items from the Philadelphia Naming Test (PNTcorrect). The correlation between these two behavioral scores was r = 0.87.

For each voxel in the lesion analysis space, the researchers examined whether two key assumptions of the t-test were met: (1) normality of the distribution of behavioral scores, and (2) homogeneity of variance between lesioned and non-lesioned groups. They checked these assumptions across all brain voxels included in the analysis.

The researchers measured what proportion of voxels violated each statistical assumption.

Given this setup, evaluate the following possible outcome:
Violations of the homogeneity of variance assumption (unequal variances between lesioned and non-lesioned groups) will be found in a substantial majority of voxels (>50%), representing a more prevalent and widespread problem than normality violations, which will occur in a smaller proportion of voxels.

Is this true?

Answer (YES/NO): NO